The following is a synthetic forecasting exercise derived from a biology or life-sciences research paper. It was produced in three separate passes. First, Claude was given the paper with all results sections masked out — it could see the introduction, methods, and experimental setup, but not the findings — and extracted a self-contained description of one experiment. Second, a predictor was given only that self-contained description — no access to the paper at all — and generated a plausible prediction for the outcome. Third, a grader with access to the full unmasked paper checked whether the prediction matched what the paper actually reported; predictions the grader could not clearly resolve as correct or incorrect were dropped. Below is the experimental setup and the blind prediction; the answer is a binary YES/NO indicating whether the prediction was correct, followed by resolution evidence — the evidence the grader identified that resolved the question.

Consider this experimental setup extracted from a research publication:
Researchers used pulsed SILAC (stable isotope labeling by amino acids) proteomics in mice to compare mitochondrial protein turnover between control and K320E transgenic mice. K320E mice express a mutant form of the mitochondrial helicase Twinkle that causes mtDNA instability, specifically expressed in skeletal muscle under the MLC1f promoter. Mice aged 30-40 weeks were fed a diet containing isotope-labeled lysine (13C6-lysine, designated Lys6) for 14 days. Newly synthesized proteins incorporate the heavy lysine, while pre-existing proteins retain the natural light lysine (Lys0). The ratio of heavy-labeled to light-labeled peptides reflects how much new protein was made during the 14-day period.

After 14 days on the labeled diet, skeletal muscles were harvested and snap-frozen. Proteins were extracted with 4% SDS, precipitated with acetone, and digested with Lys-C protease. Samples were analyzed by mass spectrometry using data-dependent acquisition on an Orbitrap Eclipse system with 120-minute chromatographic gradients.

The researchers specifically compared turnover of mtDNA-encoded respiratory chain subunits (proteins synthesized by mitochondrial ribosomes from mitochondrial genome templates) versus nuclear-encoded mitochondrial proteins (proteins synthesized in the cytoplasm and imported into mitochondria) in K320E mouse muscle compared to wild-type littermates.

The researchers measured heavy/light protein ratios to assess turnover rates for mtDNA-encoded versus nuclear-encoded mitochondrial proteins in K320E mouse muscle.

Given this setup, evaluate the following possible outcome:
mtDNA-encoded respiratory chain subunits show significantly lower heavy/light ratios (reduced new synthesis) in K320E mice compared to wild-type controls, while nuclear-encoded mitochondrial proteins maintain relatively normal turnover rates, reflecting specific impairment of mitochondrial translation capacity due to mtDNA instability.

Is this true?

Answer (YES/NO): NO